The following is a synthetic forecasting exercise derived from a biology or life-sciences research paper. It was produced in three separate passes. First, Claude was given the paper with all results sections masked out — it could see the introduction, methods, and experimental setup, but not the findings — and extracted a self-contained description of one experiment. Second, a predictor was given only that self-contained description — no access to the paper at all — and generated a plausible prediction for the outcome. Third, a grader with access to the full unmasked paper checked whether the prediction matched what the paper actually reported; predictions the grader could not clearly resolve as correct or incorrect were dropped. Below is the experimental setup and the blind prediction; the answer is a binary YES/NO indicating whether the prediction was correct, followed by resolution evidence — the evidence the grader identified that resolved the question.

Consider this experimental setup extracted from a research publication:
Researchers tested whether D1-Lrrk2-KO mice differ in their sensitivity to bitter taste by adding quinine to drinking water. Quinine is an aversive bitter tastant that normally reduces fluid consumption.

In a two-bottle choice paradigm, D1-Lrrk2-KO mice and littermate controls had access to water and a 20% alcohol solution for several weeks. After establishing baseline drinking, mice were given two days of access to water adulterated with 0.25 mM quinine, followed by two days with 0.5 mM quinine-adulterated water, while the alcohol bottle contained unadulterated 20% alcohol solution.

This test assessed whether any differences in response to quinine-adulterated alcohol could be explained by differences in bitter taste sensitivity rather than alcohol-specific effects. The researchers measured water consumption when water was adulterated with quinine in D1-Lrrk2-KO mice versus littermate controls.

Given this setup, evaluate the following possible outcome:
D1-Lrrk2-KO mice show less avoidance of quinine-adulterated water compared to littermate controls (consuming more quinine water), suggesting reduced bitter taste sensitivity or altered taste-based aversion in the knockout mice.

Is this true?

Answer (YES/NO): NO